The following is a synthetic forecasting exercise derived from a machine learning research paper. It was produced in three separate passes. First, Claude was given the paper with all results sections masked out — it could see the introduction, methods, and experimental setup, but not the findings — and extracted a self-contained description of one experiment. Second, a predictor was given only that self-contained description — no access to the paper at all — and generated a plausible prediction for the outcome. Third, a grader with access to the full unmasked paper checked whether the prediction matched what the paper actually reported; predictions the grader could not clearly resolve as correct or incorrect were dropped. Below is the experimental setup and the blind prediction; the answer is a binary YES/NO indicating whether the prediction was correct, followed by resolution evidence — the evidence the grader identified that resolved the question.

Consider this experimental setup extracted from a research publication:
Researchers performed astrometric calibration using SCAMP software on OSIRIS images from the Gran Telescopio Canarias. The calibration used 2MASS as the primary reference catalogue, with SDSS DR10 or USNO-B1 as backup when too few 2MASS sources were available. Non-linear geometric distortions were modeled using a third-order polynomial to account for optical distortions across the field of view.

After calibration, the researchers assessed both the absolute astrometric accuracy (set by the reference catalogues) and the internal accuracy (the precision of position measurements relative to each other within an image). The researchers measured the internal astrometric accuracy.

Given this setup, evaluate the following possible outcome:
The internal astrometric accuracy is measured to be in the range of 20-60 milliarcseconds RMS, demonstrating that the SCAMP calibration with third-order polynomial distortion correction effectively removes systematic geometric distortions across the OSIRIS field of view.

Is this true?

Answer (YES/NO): NO